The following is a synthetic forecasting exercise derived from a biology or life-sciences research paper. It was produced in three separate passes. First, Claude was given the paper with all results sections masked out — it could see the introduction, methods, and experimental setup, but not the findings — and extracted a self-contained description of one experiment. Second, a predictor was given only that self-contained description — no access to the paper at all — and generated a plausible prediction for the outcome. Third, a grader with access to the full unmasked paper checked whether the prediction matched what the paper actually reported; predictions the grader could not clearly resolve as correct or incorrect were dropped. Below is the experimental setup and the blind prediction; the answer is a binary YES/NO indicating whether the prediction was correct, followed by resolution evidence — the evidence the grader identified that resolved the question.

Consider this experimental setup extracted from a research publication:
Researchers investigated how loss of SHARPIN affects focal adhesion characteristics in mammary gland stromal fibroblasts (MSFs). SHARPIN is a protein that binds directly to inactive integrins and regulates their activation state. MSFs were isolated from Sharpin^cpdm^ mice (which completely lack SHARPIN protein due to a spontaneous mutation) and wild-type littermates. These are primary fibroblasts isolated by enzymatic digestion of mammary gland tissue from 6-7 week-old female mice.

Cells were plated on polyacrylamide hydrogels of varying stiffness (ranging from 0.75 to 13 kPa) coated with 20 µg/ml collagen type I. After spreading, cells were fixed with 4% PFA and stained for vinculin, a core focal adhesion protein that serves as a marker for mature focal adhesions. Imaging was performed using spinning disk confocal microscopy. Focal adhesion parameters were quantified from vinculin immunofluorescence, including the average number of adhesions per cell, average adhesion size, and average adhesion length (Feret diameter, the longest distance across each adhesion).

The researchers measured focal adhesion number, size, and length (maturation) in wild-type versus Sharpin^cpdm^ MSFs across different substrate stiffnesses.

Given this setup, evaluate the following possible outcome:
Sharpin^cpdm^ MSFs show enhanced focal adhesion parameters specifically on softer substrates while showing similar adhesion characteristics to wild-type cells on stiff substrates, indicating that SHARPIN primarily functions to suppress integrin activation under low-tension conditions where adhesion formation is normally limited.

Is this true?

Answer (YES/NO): NO